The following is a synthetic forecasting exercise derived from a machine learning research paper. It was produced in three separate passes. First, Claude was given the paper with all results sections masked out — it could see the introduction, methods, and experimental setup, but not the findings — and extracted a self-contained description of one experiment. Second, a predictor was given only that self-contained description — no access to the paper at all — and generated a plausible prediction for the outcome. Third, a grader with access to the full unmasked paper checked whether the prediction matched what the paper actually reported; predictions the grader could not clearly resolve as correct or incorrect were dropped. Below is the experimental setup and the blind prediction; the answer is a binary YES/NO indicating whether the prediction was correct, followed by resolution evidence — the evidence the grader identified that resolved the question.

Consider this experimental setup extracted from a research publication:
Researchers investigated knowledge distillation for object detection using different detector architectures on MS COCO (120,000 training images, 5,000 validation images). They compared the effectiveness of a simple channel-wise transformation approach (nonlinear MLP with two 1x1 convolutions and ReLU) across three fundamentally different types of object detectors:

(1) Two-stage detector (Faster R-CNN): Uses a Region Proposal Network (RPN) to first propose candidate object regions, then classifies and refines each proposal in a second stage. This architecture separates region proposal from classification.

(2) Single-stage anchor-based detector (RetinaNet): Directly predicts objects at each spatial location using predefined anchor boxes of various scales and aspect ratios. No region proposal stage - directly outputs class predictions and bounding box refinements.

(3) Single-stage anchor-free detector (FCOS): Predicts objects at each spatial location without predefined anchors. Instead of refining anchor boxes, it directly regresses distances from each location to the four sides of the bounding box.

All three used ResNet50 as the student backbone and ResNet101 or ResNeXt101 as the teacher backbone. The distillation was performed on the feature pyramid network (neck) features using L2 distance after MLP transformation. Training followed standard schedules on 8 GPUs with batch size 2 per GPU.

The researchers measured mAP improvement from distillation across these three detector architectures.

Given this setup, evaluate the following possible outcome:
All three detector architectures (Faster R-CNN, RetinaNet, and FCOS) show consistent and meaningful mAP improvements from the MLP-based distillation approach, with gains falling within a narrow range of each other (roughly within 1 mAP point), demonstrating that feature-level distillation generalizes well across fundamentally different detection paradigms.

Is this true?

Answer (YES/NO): YES